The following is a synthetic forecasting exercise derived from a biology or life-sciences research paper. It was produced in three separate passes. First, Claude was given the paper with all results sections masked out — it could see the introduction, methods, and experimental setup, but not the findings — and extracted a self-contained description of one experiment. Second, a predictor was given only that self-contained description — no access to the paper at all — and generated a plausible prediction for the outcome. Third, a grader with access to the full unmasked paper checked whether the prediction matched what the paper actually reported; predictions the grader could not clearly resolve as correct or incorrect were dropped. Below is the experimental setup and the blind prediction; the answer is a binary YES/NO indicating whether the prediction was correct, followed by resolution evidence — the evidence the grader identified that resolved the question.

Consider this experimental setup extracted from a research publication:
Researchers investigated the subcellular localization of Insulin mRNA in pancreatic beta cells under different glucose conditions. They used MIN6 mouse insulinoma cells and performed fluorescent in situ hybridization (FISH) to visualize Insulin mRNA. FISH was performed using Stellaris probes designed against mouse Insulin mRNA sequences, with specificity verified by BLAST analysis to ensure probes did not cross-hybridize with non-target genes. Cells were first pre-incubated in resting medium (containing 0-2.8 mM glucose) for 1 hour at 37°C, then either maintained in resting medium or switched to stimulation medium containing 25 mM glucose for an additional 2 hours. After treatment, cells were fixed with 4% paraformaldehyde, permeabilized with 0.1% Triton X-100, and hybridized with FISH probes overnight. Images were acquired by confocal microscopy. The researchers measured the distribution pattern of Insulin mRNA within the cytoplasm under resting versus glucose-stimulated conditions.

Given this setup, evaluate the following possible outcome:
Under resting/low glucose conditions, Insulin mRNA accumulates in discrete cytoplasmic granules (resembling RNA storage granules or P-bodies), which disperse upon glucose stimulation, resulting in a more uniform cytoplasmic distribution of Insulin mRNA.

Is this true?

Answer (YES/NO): YES